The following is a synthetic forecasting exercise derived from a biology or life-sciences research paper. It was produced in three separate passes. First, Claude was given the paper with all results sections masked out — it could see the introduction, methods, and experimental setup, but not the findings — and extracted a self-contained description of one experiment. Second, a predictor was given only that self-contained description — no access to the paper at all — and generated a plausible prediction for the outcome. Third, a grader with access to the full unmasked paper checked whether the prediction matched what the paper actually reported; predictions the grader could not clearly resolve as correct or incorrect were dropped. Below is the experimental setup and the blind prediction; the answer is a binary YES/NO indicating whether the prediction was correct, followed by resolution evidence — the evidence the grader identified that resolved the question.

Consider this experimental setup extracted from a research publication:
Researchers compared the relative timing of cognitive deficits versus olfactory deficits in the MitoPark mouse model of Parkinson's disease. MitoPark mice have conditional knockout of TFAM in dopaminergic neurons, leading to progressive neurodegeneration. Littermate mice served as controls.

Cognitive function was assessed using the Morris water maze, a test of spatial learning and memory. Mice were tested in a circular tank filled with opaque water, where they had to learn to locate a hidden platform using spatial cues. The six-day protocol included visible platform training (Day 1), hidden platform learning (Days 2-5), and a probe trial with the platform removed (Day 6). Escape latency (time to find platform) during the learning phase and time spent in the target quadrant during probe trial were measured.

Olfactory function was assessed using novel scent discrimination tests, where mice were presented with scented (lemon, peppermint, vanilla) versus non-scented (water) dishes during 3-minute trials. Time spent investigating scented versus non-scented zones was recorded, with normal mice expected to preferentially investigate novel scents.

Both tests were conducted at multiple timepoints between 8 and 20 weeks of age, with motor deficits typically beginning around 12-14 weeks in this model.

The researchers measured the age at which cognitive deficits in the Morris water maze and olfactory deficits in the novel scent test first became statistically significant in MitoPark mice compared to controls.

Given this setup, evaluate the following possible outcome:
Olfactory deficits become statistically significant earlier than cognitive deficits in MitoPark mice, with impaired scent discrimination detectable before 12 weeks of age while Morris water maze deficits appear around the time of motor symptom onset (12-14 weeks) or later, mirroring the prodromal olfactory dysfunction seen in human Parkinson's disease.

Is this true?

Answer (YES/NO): NO